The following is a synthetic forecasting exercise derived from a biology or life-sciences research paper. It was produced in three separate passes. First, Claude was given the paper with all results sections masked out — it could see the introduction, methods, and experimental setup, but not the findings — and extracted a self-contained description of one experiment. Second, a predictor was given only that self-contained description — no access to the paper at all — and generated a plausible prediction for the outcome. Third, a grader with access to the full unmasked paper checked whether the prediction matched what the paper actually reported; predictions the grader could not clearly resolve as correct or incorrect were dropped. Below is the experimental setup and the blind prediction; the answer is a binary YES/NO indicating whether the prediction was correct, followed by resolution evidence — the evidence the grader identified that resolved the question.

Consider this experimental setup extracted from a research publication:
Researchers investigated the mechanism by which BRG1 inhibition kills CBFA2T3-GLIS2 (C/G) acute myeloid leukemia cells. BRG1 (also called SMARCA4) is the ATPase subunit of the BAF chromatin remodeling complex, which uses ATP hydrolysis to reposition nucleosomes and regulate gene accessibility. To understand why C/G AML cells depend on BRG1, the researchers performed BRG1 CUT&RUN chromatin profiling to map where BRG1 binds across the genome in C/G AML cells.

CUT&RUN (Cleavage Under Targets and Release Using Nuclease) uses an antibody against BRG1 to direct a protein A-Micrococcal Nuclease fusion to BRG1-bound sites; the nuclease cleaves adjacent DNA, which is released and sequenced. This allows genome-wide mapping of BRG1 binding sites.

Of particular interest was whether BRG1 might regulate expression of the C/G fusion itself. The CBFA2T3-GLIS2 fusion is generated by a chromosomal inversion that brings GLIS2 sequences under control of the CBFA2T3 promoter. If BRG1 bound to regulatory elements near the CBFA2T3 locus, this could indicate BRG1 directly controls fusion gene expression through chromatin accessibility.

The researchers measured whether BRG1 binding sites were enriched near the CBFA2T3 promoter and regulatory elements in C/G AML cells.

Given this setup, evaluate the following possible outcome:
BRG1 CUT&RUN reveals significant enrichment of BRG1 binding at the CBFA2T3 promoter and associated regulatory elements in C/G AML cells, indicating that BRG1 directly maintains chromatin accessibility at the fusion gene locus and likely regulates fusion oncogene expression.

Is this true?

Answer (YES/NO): YES